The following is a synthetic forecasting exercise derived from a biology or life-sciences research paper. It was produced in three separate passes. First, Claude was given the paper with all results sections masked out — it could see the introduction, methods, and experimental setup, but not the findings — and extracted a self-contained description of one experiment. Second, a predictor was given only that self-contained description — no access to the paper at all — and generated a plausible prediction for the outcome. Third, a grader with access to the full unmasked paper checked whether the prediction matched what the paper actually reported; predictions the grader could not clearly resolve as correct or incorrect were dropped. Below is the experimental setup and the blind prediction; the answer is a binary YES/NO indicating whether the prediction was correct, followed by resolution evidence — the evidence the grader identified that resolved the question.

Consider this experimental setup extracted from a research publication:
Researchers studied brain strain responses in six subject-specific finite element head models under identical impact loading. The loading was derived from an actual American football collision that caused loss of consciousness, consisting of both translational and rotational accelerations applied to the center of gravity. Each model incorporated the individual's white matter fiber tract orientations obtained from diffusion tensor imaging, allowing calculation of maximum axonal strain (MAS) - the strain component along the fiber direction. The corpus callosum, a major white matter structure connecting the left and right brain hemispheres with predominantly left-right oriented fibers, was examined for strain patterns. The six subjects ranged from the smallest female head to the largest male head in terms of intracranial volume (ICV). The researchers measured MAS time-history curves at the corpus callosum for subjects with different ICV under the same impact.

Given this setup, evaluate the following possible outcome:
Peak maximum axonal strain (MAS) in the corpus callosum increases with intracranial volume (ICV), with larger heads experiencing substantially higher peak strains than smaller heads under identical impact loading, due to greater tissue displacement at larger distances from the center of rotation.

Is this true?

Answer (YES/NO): NO